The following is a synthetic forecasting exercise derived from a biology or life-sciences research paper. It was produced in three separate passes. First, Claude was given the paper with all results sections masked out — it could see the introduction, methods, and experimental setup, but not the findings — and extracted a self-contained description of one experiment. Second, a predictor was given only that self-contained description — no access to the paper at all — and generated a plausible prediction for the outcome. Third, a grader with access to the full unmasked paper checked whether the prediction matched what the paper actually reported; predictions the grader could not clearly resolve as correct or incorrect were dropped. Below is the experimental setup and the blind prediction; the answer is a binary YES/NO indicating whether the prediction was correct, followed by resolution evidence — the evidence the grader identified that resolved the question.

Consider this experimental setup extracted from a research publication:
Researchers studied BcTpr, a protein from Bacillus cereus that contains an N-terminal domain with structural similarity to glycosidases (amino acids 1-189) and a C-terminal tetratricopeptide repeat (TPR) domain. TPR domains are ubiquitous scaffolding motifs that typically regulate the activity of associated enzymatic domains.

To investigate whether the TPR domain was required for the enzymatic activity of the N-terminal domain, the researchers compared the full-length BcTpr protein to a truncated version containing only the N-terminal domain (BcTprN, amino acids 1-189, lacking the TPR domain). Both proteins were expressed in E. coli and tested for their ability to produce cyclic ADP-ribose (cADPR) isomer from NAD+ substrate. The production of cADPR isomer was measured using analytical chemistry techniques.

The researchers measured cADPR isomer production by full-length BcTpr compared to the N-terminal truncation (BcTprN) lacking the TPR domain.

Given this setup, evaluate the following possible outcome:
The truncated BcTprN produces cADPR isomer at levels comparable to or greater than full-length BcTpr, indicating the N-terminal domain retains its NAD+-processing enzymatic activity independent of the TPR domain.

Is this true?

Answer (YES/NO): NO